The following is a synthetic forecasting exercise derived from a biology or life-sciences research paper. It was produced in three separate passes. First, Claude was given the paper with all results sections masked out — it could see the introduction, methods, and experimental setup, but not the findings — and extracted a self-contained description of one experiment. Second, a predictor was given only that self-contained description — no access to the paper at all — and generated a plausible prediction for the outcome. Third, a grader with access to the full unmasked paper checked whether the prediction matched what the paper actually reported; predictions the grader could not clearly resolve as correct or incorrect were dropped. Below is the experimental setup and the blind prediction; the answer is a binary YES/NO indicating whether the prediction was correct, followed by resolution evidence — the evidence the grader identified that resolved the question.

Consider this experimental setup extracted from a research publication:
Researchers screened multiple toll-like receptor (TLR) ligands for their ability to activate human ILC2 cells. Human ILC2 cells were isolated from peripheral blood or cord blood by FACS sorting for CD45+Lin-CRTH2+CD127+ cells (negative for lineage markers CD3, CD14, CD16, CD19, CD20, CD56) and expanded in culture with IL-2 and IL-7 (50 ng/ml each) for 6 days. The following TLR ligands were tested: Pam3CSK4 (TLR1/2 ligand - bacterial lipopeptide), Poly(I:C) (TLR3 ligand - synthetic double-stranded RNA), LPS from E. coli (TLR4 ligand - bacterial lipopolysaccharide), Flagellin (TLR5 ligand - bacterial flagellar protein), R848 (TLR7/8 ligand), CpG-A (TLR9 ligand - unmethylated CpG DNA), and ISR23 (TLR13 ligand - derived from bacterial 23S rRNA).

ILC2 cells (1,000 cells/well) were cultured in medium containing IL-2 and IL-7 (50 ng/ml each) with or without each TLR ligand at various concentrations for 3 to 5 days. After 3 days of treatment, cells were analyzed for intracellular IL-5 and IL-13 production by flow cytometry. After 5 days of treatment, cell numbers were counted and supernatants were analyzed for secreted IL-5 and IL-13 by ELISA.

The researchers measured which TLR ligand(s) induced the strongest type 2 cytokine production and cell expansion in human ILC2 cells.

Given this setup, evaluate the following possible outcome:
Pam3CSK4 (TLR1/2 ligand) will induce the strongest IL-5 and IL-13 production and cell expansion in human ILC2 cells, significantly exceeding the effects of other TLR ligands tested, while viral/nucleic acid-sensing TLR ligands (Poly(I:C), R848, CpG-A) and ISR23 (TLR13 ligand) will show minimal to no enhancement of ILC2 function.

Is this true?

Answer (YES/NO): NO